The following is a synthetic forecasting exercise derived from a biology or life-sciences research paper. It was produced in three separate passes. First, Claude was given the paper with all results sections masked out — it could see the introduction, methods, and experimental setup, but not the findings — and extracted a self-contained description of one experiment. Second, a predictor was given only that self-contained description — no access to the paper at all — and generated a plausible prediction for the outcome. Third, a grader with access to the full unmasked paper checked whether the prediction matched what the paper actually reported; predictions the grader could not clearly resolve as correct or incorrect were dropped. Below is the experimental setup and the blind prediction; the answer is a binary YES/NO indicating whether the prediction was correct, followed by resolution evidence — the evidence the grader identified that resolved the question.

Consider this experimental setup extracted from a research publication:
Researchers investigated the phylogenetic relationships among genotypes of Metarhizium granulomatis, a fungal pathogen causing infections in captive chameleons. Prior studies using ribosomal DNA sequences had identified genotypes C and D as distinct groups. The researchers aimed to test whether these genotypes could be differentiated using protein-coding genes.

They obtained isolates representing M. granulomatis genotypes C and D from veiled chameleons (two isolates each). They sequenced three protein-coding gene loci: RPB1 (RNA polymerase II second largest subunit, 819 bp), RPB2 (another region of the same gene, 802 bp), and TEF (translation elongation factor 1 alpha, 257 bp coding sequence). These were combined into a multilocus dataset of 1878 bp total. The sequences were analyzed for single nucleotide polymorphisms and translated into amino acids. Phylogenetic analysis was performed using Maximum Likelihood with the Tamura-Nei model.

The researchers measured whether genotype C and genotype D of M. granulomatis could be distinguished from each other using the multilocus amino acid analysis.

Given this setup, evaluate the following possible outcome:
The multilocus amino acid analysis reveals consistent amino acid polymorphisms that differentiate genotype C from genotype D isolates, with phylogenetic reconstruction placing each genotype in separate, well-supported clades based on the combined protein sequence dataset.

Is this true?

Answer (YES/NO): NO